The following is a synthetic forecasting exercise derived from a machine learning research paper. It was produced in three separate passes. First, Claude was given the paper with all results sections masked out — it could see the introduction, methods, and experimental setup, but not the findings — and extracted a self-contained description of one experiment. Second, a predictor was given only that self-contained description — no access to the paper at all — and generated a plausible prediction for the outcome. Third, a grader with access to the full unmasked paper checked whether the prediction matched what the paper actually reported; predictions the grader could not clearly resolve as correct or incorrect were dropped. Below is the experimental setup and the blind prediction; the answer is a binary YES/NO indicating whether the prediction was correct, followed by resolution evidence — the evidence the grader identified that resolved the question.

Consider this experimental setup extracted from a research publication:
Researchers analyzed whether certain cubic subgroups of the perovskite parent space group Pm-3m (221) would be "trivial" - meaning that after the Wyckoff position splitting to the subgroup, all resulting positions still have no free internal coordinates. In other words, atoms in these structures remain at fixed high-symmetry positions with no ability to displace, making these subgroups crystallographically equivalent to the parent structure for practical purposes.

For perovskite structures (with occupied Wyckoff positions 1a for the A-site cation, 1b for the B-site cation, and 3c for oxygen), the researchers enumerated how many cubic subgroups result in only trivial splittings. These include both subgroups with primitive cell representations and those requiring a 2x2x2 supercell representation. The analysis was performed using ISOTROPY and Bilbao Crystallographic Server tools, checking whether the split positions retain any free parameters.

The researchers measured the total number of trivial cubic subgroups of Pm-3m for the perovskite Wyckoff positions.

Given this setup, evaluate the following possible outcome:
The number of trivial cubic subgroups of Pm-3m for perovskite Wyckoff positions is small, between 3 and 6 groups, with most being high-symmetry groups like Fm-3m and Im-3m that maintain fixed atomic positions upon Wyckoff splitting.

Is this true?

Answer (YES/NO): NO